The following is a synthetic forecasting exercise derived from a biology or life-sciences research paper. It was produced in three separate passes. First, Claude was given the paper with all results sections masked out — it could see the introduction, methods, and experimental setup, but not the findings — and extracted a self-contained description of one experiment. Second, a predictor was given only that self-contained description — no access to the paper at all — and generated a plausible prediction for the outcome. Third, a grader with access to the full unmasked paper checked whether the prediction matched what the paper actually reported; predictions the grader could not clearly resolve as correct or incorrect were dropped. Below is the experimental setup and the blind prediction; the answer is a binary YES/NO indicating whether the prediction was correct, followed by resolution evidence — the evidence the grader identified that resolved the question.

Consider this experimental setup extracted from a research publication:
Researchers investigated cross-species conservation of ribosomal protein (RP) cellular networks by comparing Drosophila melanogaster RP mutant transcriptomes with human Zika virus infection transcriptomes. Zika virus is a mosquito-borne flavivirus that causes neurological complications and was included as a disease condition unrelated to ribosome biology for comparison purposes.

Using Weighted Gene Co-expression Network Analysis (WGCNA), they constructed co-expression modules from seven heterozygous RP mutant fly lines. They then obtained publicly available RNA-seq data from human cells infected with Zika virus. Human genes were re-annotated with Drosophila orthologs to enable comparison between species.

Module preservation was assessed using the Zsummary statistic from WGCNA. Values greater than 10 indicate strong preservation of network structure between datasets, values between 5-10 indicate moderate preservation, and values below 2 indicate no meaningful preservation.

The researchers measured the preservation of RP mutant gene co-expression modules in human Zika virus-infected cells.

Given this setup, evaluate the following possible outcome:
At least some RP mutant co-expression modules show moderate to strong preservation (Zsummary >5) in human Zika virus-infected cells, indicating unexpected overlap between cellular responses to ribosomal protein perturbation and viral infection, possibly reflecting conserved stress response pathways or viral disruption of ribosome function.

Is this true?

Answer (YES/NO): NO